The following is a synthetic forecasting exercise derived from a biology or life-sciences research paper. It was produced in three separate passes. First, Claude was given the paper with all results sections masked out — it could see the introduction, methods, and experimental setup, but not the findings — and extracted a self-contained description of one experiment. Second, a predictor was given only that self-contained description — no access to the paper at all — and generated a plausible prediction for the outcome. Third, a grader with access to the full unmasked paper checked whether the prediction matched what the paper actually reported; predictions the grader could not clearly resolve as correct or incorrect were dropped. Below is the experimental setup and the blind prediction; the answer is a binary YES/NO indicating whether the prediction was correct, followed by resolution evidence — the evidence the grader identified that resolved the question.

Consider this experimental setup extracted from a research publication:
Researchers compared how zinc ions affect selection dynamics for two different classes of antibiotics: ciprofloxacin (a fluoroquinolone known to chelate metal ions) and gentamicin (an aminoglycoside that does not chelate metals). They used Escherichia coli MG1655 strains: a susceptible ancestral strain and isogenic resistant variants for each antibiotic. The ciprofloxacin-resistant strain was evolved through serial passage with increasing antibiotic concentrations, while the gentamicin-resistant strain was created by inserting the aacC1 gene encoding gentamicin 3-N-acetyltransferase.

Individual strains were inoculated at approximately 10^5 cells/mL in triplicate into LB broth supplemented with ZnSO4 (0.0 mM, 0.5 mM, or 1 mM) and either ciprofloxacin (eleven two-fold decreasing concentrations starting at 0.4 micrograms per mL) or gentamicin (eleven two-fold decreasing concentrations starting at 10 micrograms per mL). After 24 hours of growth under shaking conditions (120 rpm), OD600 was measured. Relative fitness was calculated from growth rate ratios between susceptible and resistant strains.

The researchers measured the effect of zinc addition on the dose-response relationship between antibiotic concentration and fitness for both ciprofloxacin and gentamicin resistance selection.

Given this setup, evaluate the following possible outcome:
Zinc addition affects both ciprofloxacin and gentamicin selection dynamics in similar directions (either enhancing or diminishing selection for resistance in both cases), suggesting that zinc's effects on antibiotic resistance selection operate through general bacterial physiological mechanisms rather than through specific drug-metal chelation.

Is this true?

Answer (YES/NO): NO